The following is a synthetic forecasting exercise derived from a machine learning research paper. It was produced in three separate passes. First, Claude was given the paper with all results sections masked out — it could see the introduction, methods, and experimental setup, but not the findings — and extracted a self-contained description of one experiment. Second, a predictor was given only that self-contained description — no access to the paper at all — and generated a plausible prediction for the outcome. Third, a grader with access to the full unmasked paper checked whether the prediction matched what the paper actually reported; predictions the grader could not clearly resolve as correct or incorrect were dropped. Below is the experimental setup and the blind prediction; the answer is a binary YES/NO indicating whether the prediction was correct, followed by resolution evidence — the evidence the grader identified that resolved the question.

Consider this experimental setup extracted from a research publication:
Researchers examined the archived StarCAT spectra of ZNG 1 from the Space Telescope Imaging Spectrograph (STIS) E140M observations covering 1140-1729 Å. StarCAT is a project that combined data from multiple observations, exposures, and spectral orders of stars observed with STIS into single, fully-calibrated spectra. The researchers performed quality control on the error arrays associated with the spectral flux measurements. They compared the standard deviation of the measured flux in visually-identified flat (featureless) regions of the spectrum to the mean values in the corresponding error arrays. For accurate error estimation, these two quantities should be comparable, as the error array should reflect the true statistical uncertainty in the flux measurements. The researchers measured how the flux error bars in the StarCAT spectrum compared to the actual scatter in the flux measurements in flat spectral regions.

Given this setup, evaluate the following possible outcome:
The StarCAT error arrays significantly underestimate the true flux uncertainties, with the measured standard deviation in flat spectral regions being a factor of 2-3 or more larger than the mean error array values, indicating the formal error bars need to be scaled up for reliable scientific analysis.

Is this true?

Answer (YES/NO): NO